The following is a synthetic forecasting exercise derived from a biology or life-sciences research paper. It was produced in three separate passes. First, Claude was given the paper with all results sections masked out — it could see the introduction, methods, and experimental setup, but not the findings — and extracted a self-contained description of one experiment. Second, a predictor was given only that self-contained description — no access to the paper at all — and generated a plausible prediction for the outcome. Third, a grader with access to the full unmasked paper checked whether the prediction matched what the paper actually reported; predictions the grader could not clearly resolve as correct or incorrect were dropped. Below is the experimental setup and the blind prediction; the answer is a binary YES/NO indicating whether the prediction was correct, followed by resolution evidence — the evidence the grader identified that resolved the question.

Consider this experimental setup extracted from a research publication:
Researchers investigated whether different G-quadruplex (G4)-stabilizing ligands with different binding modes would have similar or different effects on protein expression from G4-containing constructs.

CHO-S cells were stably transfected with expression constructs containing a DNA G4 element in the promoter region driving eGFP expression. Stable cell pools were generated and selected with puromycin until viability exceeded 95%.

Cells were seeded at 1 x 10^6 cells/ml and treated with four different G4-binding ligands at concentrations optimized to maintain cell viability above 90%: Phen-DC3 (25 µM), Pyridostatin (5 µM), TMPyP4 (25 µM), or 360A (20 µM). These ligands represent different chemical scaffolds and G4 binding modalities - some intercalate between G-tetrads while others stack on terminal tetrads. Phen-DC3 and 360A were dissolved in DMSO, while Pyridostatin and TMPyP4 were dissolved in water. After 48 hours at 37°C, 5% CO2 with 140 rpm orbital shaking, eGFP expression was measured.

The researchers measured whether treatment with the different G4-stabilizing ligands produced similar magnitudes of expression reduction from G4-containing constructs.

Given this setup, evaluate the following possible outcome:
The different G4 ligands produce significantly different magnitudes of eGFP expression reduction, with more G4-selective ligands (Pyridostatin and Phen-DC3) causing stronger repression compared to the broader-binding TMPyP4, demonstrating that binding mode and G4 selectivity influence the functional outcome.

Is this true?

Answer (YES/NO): NO